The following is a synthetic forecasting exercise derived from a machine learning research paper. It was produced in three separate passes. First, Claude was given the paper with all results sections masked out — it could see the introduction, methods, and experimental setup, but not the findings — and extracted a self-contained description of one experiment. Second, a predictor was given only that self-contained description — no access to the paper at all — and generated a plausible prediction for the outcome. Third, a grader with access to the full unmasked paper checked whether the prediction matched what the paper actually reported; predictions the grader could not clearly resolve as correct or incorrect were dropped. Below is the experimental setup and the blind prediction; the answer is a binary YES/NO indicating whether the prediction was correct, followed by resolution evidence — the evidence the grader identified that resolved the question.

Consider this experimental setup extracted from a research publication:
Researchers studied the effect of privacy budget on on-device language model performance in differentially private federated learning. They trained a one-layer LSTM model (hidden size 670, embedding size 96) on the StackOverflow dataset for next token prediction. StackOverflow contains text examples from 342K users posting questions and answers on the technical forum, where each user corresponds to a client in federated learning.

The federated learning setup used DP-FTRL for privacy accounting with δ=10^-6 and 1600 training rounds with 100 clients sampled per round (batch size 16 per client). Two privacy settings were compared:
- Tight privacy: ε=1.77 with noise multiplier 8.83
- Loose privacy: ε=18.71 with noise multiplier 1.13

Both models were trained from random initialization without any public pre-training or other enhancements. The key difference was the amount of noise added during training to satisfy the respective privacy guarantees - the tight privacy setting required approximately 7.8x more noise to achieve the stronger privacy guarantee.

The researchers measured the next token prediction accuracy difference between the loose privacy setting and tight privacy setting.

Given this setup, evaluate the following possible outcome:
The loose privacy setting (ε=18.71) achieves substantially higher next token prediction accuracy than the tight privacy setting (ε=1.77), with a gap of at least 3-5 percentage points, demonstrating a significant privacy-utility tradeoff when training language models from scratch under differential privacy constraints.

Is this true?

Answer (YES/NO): YES